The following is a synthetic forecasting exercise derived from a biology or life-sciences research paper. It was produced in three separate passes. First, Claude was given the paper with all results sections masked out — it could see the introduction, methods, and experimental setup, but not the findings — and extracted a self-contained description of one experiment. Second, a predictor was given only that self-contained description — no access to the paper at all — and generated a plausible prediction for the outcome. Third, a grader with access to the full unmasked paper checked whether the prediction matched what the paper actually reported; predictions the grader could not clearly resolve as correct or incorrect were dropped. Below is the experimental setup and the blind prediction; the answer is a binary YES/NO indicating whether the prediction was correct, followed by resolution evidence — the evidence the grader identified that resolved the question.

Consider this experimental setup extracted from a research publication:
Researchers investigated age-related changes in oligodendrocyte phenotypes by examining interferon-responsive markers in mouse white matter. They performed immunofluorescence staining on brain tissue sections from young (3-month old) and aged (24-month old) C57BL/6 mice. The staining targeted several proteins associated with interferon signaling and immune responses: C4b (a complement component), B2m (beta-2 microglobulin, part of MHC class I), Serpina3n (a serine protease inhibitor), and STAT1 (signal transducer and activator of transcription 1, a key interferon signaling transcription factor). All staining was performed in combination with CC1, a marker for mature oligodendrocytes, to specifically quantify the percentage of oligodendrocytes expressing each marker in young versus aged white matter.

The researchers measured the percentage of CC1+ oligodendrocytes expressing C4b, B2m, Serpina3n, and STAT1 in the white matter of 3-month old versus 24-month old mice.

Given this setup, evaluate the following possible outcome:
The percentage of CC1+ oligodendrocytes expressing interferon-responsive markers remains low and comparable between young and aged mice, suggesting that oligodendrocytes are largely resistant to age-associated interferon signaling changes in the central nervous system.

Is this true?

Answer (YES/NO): NO